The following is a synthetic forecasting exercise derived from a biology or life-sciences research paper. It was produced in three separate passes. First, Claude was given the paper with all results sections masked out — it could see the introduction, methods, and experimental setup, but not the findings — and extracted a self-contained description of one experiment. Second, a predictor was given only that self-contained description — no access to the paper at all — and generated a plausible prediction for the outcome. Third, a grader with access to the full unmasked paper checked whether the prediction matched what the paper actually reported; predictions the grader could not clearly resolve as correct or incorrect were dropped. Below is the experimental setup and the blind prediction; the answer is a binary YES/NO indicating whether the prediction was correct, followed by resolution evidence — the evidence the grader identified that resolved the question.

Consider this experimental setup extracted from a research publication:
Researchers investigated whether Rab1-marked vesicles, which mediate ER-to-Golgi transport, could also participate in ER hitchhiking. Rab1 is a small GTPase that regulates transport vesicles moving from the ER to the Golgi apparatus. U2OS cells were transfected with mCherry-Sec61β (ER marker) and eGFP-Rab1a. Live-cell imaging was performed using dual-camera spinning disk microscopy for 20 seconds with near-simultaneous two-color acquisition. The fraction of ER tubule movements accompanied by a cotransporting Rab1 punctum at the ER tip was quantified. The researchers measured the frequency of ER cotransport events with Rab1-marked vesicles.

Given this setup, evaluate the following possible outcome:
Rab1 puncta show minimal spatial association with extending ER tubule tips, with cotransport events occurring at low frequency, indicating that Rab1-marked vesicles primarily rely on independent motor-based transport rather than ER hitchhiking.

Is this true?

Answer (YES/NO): NO